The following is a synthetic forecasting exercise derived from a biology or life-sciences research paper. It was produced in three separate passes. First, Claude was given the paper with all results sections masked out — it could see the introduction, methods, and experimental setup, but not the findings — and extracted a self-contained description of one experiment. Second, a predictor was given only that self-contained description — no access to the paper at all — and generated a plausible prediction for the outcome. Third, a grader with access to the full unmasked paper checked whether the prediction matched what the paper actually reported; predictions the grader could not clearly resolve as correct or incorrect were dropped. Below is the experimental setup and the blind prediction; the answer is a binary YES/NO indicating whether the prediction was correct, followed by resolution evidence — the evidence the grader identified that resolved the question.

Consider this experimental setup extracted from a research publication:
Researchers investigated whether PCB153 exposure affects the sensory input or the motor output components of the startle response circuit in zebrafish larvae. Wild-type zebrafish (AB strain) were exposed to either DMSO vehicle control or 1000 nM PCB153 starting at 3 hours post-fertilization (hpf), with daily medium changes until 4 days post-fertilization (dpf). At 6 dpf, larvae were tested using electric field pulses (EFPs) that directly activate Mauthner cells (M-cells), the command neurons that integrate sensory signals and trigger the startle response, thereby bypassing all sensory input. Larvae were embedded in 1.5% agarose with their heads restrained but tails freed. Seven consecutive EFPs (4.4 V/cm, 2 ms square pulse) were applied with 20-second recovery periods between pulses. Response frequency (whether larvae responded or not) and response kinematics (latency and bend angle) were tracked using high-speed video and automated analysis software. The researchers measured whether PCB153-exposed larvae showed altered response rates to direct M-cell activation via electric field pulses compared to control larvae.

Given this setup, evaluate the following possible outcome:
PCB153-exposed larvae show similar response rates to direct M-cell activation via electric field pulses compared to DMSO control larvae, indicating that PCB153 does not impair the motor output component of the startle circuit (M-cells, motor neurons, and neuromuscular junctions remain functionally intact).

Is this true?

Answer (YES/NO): YES